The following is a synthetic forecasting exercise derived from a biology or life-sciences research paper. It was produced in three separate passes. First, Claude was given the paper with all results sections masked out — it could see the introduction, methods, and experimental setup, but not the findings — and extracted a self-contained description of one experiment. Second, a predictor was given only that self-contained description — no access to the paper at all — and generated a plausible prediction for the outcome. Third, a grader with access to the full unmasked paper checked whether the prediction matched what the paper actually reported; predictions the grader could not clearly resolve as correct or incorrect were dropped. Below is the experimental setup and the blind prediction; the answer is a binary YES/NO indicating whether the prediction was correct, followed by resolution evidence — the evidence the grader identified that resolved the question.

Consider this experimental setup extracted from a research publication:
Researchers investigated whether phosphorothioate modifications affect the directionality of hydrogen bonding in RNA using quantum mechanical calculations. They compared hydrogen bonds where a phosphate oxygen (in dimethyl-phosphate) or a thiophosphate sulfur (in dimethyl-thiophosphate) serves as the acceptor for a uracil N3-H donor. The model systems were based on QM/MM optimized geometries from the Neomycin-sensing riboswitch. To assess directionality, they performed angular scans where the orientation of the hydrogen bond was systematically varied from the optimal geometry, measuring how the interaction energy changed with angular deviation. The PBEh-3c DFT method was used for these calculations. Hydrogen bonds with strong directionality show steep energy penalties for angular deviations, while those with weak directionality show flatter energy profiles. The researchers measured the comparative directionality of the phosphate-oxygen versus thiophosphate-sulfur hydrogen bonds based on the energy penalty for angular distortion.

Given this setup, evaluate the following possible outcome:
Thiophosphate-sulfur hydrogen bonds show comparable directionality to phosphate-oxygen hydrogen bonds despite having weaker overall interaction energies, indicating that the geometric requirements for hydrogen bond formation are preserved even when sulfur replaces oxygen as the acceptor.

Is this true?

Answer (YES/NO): NO